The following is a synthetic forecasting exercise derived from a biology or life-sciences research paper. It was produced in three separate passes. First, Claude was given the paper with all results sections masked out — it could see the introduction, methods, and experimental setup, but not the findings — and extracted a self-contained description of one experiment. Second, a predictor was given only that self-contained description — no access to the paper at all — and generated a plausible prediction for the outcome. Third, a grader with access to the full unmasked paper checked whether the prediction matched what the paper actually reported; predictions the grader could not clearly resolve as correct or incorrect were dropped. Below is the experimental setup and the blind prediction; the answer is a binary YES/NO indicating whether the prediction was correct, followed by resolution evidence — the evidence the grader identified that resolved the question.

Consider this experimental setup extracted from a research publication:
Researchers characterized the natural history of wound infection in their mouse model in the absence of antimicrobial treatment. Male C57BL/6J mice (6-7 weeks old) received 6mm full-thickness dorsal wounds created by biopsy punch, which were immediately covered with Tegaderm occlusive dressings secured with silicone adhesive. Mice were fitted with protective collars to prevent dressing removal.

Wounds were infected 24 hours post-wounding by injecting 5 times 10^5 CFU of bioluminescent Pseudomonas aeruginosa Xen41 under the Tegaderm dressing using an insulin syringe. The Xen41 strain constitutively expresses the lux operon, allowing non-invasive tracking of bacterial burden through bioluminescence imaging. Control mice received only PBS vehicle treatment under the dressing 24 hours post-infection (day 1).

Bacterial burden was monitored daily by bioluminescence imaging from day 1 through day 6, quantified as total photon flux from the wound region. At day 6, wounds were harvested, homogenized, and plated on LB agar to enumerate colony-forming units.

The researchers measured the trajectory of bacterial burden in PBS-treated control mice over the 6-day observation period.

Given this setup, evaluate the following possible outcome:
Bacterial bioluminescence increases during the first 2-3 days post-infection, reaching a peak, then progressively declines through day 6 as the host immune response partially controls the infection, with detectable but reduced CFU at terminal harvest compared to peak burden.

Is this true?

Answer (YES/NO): NO